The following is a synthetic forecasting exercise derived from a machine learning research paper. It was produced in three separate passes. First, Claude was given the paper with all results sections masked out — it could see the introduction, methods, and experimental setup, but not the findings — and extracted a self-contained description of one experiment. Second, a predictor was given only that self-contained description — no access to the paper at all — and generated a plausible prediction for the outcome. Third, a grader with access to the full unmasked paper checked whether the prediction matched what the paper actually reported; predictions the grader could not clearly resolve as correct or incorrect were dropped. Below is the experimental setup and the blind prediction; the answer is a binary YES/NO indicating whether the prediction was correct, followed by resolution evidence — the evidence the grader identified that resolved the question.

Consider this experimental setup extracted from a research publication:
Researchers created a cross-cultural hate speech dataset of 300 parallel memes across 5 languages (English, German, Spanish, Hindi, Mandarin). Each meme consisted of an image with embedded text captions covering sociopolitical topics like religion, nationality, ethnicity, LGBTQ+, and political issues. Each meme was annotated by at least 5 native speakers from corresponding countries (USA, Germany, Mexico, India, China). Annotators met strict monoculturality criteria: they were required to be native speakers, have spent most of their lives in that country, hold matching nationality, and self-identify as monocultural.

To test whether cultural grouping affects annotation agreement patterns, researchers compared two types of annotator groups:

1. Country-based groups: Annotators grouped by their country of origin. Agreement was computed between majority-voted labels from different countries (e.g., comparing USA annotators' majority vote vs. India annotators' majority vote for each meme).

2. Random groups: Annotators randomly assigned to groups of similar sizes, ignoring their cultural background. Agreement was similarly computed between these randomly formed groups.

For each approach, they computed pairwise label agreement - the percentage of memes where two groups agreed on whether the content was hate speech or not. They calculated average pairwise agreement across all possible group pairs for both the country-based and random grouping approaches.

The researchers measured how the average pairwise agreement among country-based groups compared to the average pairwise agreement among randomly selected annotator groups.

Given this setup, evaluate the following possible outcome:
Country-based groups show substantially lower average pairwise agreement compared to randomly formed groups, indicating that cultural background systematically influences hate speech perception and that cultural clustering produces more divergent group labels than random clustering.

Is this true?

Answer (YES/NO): YES